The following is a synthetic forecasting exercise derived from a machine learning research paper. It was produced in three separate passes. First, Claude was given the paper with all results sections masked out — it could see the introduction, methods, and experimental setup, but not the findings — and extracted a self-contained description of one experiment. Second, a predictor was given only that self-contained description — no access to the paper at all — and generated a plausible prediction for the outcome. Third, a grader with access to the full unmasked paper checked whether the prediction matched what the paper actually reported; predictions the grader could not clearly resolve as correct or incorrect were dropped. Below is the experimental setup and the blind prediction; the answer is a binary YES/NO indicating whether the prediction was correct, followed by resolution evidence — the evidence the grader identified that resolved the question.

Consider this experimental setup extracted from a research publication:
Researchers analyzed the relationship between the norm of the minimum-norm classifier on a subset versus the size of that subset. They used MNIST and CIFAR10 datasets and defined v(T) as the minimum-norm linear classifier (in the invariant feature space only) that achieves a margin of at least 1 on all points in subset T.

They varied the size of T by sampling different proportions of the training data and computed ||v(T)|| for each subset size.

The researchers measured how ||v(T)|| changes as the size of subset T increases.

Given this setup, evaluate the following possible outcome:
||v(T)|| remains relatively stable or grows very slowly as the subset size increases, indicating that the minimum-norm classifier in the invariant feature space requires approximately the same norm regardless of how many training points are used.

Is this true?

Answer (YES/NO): NO